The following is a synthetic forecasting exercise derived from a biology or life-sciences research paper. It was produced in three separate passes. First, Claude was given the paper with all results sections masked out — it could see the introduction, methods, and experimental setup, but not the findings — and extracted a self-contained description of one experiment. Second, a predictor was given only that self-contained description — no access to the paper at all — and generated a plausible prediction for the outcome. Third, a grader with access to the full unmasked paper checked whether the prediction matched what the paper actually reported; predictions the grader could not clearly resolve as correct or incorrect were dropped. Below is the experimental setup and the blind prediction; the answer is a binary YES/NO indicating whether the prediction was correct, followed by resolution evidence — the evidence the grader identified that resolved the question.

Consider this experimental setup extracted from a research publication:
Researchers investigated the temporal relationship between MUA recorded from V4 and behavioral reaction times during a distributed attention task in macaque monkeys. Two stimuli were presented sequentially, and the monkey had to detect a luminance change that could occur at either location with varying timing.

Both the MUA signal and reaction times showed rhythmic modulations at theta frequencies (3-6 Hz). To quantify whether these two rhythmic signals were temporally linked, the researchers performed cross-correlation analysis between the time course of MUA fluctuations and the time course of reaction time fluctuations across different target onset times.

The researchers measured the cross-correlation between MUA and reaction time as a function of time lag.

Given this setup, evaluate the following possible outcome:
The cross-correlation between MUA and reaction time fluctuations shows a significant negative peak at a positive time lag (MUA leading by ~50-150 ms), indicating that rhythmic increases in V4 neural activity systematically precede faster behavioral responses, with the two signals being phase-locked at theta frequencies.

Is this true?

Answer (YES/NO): NO